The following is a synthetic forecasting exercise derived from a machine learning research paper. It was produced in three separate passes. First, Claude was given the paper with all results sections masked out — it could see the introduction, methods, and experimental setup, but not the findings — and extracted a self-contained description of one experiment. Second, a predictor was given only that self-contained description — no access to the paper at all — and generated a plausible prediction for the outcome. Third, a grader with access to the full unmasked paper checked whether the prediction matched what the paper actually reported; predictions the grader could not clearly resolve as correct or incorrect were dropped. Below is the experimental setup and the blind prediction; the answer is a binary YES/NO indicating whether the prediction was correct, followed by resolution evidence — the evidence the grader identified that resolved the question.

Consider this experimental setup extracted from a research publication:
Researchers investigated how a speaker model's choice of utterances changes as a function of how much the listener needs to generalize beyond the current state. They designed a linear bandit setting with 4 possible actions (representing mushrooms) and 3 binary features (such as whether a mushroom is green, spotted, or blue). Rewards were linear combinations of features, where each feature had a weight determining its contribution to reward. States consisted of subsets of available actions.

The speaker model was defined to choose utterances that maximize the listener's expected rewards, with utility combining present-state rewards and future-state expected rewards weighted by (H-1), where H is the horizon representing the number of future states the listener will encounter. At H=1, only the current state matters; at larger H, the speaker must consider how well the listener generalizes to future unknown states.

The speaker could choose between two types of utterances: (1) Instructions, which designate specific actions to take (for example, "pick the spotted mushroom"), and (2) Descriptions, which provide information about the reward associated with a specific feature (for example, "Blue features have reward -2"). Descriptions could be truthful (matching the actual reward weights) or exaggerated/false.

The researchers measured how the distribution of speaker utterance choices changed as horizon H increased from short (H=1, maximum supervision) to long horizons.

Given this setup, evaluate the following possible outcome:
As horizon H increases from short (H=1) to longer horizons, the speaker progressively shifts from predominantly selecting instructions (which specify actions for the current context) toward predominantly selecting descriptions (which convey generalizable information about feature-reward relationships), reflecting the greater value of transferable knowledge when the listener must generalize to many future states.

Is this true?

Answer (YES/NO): YES